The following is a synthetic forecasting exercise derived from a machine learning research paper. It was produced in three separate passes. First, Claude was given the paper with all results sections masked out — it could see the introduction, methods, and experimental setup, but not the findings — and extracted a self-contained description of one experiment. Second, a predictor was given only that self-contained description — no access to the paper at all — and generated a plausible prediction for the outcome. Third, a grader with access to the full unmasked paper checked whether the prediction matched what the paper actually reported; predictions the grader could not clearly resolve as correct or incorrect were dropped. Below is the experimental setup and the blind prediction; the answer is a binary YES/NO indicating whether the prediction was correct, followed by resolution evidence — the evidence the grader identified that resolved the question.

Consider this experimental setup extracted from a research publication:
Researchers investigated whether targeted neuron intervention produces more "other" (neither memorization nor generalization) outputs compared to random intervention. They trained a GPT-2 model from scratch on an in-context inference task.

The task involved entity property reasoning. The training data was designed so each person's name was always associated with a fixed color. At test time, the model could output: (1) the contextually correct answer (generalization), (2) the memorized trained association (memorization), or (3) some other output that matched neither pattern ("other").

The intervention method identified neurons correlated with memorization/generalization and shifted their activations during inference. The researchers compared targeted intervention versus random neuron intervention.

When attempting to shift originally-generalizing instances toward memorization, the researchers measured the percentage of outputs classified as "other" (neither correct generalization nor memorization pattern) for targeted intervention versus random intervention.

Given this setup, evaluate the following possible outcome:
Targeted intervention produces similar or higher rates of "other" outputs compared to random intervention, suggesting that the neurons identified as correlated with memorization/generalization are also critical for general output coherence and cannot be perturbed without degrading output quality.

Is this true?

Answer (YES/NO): YES